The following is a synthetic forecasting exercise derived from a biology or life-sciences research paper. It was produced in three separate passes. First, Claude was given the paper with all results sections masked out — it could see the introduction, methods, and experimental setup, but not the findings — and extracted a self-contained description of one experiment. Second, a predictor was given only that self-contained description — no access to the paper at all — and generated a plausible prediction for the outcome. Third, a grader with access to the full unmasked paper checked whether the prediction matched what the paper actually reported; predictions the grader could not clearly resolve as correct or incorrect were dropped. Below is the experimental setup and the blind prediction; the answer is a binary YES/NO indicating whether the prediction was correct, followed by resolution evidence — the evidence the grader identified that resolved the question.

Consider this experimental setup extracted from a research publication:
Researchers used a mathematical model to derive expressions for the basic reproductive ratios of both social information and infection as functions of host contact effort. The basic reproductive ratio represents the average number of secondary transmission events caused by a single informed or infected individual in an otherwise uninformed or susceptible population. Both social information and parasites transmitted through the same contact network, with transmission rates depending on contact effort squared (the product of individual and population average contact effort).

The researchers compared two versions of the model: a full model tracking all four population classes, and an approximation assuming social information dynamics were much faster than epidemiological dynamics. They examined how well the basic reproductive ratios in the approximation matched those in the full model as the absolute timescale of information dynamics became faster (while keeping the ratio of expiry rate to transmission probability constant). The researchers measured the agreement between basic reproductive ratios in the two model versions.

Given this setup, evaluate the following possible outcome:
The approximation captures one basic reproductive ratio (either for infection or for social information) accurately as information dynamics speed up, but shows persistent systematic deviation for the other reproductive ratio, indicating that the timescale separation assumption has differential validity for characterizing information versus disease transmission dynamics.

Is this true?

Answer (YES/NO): NO